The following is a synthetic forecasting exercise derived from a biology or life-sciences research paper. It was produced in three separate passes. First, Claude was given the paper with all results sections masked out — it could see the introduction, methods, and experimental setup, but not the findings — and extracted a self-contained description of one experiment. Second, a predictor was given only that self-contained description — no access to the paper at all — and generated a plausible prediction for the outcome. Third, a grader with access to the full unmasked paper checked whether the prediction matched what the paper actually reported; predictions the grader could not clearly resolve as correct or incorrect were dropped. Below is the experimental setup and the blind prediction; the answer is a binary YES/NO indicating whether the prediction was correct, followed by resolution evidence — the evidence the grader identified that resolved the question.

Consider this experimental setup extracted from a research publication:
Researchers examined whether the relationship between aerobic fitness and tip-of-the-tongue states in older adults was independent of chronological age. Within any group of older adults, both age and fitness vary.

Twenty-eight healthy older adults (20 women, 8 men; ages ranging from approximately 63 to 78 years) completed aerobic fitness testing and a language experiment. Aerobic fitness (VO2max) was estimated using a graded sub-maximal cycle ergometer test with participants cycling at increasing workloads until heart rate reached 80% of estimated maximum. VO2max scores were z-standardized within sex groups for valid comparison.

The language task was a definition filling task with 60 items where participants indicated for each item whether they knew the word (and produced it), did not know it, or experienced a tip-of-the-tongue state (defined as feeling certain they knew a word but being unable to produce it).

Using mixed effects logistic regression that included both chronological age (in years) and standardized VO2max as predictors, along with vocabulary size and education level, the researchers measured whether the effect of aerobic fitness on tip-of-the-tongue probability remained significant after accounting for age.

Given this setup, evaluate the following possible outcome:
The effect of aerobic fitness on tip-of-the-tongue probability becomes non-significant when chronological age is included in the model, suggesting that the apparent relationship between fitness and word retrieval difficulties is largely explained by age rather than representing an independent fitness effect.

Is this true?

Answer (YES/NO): NO